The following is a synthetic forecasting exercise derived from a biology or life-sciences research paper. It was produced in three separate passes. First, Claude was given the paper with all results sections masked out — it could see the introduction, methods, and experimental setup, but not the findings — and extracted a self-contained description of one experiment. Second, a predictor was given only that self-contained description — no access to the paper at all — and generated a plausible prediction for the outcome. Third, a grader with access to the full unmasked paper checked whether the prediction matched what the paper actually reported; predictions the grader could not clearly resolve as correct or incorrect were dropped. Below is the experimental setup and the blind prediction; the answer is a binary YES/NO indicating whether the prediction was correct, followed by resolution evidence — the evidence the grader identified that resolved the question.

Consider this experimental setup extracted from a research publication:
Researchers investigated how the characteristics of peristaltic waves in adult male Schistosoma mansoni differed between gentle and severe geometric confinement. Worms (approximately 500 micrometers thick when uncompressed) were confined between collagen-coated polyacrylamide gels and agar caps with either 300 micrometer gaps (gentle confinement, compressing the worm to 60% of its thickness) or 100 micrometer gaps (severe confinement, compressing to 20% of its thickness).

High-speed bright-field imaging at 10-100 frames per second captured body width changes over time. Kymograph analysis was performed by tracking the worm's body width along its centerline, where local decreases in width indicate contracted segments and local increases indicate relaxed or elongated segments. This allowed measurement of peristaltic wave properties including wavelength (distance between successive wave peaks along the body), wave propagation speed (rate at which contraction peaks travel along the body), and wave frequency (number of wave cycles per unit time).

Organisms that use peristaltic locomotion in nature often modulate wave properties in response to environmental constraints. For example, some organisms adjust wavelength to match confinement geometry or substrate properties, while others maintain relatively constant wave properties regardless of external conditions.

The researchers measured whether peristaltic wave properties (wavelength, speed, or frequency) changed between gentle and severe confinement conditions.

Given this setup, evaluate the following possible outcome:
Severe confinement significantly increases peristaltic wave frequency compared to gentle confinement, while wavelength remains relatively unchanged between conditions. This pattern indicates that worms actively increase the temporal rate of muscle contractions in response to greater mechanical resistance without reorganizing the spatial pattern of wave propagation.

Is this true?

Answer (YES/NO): NO